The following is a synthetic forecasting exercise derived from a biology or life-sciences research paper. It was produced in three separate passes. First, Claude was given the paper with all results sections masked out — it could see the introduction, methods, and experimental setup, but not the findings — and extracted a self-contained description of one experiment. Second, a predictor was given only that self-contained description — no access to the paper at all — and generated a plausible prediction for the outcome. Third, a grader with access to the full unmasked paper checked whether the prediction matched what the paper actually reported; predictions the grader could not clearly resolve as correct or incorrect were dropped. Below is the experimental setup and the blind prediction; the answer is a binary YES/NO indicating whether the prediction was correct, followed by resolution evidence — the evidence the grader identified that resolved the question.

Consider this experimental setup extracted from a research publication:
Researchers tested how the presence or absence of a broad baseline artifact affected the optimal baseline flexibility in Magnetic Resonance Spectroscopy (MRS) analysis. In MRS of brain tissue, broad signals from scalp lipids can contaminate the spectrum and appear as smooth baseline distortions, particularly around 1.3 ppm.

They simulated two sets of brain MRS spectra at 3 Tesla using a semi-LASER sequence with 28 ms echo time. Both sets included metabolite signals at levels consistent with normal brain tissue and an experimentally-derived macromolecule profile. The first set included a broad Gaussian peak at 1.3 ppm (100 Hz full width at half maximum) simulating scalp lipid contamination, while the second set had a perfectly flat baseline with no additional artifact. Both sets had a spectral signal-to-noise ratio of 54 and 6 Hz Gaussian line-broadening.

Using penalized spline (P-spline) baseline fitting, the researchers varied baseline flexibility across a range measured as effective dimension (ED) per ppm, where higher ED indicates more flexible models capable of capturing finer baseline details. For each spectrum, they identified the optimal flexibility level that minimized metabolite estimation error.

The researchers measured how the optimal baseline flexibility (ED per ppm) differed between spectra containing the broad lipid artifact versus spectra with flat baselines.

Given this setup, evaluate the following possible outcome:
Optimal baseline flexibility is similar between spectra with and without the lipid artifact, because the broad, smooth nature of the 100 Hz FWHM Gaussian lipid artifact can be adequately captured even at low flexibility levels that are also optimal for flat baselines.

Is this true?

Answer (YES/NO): NO